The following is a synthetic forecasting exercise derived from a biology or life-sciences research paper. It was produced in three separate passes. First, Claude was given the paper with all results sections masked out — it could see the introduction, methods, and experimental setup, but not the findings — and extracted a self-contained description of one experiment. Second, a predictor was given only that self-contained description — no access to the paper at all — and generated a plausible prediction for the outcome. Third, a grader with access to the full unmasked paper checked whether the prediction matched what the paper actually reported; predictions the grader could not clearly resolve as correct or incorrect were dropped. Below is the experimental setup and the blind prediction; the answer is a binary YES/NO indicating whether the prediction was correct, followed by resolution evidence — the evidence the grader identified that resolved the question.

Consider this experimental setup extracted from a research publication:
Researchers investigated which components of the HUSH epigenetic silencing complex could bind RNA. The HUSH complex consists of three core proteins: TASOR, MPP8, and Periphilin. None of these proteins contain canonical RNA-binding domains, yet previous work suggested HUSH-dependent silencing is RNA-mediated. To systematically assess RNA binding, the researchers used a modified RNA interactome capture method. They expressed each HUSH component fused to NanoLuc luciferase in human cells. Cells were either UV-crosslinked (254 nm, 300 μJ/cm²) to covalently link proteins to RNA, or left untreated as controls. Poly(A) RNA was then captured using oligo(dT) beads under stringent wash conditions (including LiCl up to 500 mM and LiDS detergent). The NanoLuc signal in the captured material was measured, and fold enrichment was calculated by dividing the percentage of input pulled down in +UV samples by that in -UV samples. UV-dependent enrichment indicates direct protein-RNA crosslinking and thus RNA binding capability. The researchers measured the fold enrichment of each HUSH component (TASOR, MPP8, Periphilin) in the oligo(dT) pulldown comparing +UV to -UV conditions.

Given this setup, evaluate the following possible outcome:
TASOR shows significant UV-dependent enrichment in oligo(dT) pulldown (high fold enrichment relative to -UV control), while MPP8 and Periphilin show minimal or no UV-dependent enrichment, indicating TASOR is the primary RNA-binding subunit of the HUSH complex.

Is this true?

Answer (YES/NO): NO